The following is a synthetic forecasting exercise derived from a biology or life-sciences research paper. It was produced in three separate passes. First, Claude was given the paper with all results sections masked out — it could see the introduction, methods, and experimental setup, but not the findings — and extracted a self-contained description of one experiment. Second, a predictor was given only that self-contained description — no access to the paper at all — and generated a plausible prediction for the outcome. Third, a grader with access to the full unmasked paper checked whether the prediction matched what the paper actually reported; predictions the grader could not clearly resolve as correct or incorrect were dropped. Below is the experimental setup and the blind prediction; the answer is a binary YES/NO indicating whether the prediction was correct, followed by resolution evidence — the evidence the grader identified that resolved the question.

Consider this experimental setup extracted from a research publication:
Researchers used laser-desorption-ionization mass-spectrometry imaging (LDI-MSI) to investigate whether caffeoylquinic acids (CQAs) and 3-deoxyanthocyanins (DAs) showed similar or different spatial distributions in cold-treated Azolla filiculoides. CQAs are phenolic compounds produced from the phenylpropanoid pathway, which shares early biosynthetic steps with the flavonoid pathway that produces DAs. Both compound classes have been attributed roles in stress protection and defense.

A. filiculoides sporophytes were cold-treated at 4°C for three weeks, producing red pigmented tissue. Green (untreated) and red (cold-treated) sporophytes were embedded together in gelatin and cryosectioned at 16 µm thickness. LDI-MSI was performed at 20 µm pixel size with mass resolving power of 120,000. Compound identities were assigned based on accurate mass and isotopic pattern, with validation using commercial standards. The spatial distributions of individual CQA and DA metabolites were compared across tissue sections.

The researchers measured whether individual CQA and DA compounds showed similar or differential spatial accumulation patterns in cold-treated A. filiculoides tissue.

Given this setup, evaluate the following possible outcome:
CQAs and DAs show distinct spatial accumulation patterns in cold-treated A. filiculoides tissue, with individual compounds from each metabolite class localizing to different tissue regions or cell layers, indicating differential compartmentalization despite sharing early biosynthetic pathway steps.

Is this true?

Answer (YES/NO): NO